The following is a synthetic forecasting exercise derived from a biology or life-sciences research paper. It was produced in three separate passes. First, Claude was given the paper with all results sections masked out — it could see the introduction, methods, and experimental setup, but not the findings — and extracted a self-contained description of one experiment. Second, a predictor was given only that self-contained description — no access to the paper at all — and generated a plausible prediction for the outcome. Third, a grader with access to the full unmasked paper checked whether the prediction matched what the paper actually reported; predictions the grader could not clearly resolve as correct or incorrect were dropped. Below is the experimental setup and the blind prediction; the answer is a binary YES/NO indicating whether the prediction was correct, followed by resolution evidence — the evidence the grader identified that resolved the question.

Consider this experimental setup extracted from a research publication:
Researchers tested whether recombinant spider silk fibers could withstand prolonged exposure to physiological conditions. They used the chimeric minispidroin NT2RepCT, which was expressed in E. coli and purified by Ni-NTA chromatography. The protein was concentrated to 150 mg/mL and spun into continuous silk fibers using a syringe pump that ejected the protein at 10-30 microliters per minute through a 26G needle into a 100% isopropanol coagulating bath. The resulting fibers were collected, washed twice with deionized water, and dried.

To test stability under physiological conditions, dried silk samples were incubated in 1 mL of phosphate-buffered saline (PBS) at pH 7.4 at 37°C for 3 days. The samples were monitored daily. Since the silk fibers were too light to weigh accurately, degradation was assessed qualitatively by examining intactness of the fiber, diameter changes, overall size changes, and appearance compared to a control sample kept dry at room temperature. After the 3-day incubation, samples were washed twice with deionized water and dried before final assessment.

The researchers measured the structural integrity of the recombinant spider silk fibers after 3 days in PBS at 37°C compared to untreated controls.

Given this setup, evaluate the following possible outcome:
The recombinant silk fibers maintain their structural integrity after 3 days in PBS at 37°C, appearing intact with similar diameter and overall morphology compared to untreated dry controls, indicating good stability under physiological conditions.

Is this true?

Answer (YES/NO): YES